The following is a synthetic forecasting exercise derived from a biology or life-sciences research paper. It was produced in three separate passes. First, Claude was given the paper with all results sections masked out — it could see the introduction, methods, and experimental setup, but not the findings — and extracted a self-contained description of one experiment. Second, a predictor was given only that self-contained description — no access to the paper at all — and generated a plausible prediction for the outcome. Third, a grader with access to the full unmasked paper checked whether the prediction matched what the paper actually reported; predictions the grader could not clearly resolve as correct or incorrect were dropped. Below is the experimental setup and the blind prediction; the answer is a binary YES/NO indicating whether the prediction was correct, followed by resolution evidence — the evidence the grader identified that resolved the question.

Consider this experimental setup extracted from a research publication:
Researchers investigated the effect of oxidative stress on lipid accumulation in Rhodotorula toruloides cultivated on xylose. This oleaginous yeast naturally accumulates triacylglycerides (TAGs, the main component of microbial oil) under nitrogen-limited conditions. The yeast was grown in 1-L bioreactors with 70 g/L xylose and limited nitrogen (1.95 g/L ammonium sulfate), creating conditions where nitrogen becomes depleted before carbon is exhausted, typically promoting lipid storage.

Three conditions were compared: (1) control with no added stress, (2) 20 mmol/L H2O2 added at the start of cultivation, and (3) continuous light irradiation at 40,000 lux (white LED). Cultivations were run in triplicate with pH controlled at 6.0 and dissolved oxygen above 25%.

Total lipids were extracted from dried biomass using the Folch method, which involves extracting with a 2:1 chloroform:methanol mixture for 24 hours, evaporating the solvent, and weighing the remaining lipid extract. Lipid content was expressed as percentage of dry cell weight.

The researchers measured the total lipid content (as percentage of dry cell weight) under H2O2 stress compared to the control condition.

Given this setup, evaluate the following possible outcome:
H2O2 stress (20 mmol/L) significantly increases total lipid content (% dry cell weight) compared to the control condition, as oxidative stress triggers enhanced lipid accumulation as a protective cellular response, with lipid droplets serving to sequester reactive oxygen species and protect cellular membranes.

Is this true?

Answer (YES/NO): YES